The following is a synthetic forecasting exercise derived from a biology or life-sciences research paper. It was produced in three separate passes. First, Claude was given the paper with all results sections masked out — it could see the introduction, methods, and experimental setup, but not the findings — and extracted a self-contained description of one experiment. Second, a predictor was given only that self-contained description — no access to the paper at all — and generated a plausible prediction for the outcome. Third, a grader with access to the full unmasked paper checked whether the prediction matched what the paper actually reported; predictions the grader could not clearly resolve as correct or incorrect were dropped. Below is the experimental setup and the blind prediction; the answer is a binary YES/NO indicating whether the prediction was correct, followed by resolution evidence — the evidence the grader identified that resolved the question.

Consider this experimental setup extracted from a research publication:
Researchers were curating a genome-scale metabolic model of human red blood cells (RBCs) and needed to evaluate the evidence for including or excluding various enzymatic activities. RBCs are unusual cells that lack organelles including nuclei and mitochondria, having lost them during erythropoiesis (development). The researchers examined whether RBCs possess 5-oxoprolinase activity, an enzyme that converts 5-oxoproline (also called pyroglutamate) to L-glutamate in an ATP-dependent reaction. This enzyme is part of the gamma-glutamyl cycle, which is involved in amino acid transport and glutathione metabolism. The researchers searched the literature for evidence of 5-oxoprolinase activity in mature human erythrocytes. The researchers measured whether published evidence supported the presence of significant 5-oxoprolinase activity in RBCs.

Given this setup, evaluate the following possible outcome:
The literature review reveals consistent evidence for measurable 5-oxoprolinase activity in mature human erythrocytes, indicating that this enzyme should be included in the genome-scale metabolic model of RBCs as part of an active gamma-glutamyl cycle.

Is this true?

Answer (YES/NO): NO